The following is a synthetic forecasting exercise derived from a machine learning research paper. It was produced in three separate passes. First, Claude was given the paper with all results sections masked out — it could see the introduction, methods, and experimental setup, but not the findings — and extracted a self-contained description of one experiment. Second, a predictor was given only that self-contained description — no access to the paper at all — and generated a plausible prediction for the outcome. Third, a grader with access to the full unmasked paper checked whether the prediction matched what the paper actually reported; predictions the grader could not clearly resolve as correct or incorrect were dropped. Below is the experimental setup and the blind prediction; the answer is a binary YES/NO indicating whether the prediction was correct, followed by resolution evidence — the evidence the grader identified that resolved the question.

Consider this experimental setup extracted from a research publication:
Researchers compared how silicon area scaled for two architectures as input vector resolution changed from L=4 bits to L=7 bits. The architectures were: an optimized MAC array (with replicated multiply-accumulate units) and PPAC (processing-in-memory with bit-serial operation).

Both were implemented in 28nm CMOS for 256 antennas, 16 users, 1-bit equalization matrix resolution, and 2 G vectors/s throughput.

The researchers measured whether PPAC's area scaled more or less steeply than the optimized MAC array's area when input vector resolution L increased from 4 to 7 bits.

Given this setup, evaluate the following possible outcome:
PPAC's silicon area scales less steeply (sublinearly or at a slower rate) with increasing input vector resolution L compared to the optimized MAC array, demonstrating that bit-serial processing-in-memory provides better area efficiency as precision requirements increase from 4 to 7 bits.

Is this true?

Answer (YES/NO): NO